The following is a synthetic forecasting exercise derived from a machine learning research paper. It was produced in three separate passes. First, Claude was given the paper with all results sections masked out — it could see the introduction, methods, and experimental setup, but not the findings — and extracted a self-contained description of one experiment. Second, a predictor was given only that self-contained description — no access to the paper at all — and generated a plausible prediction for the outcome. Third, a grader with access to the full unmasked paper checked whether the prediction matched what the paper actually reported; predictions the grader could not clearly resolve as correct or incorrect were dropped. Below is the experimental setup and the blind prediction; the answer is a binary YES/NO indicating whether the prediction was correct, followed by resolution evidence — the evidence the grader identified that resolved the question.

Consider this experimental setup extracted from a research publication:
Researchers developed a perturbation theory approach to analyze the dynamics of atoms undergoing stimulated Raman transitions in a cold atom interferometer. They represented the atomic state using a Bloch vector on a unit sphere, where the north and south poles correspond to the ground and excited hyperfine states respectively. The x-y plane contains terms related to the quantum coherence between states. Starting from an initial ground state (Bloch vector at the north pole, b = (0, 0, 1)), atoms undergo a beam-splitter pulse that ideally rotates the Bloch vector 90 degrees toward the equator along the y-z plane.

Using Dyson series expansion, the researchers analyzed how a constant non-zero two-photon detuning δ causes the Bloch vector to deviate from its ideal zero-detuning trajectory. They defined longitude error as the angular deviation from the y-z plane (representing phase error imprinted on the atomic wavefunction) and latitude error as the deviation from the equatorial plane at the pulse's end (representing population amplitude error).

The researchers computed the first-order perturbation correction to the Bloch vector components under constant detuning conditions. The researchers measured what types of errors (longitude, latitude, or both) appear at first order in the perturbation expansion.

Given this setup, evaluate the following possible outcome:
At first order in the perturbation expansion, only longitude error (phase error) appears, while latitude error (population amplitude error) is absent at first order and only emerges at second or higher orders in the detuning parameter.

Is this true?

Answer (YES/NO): YES